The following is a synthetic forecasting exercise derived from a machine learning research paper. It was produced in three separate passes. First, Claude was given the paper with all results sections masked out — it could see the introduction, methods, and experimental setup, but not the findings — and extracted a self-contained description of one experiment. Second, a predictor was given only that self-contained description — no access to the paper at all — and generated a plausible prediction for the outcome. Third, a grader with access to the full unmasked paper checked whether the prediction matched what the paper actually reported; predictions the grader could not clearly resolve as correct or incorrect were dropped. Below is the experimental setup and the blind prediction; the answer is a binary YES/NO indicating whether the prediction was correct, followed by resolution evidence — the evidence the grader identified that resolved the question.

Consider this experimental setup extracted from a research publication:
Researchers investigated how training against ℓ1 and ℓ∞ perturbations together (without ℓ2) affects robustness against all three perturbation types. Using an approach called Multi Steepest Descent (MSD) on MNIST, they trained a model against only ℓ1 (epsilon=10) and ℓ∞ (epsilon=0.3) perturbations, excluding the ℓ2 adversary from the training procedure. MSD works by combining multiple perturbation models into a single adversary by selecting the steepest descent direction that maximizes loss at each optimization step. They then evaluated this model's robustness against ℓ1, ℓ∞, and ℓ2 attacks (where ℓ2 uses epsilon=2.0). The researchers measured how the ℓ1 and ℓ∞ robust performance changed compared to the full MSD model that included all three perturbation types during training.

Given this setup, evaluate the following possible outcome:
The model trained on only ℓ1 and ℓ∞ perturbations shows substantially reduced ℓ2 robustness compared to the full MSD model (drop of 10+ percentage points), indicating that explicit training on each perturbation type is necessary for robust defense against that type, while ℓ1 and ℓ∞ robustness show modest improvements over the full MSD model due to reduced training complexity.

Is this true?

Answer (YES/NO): NO